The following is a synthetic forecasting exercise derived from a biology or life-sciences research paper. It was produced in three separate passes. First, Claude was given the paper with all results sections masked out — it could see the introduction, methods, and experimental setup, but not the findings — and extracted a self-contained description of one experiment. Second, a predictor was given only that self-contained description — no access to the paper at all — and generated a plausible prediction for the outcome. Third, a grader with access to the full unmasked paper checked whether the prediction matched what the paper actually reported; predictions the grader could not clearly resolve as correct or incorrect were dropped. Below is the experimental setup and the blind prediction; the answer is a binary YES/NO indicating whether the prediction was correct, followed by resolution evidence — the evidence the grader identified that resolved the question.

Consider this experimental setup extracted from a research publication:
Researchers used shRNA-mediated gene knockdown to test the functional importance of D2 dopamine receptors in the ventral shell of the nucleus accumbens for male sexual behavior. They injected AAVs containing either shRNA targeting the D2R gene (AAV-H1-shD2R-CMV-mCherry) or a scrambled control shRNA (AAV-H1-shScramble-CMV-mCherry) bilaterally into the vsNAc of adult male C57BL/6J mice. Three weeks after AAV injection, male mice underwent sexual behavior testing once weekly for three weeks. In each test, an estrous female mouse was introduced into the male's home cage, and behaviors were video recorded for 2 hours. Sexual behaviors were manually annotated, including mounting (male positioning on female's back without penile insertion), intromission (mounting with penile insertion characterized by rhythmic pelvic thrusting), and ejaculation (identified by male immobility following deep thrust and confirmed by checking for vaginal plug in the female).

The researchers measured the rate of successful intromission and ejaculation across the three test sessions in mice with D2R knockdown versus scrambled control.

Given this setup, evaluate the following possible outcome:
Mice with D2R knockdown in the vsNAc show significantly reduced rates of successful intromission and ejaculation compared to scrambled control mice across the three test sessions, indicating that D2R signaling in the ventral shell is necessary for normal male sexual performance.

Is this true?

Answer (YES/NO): YES